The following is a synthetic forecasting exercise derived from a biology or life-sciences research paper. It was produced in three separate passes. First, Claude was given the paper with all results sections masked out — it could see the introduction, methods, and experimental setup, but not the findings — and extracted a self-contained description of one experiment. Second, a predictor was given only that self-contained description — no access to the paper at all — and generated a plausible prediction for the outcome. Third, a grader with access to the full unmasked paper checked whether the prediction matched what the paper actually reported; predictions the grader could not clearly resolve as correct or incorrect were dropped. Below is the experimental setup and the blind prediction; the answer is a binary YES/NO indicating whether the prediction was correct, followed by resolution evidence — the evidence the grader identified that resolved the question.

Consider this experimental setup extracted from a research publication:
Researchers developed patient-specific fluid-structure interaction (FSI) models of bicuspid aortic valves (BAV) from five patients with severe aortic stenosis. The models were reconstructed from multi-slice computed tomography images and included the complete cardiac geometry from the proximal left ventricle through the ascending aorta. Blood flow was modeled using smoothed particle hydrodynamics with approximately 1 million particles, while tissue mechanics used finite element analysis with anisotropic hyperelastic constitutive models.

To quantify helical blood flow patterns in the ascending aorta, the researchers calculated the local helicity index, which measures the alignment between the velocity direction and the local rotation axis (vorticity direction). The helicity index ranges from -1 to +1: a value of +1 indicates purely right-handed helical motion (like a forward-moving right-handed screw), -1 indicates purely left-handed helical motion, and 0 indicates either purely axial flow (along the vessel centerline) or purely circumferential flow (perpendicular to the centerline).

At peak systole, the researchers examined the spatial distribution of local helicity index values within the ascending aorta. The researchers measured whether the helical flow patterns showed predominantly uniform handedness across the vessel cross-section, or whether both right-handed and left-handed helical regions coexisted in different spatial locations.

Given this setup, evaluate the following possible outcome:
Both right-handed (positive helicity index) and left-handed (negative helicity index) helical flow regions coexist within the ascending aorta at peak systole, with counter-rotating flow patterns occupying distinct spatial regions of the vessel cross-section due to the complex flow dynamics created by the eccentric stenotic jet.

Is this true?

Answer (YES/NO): YES